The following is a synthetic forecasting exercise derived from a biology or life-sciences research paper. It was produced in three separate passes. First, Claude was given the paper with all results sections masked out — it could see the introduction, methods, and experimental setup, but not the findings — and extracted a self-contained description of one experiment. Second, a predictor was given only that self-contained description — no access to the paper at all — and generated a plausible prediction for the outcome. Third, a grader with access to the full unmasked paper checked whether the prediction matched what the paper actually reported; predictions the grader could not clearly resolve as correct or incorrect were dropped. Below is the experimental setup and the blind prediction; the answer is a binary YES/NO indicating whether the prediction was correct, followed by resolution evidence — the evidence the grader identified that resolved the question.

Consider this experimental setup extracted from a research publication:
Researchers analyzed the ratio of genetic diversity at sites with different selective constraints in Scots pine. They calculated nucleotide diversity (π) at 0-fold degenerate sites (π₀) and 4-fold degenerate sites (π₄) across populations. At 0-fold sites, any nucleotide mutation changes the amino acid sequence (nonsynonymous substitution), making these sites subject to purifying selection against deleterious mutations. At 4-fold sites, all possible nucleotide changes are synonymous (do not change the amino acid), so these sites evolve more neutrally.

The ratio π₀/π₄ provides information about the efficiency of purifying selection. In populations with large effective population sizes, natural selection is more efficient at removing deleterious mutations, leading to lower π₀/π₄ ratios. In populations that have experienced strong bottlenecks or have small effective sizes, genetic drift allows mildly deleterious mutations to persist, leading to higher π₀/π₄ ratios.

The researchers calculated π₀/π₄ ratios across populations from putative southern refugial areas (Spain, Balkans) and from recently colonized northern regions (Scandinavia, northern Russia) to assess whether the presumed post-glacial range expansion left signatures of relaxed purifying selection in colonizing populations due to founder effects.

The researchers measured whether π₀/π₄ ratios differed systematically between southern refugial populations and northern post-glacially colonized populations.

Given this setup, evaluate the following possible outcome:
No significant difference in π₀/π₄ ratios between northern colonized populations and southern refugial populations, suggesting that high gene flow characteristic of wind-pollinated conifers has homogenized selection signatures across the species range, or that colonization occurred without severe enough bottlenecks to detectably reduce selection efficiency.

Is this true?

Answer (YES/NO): YES